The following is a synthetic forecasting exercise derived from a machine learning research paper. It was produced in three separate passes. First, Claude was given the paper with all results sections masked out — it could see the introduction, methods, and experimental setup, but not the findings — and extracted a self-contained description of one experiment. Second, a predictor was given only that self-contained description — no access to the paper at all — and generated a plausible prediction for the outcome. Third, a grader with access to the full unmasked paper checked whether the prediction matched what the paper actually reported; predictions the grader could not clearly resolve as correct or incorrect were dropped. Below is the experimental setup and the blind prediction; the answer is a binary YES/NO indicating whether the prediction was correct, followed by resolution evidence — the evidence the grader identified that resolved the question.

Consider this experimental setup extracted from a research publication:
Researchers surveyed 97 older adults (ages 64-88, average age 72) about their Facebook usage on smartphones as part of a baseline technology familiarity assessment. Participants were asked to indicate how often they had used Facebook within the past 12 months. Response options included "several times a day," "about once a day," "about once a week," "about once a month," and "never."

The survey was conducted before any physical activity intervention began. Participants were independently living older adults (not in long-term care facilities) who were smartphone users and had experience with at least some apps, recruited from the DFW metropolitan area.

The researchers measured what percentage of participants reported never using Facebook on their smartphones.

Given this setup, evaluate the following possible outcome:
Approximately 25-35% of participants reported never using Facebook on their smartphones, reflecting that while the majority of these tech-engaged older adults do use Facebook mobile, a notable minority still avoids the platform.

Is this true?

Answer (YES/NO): NO